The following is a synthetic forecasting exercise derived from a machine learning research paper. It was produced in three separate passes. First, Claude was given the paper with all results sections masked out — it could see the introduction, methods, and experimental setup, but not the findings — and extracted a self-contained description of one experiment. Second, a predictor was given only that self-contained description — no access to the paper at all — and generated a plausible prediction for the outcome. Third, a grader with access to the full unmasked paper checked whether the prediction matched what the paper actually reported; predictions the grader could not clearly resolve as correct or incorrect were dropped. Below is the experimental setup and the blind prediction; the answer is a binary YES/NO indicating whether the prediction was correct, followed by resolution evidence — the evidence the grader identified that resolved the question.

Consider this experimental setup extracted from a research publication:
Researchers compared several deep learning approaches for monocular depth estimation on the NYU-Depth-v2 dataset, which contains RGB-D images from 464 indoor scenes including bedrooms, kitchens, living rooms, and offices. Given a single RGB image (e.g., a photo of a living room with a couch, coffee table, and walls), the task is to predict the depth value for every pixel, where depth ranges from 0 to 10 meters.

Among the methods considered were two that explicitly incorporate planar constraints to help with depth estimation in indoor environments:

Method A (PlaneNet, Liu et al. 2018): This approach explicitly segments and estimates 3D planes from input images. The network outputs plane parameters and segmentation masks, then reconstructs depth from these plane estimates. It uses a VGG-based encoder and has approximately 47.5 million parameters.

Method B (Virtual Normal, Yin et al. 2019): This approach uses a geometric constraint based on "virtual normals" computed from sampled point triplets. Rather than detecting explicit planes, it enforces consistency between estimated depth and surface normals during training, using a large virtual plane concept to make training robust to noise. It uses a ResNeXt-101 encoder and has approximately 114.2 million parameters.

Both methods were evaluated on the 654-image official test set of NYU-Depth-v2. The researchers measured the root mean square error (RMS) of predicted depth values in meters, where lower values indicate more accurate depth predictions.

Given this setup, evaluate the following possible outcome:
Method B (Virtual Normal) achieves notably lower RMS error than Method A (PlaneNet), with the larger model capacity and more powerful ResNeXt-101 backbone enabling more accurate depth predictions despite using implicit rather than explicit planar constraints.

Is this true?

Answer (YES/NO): YES